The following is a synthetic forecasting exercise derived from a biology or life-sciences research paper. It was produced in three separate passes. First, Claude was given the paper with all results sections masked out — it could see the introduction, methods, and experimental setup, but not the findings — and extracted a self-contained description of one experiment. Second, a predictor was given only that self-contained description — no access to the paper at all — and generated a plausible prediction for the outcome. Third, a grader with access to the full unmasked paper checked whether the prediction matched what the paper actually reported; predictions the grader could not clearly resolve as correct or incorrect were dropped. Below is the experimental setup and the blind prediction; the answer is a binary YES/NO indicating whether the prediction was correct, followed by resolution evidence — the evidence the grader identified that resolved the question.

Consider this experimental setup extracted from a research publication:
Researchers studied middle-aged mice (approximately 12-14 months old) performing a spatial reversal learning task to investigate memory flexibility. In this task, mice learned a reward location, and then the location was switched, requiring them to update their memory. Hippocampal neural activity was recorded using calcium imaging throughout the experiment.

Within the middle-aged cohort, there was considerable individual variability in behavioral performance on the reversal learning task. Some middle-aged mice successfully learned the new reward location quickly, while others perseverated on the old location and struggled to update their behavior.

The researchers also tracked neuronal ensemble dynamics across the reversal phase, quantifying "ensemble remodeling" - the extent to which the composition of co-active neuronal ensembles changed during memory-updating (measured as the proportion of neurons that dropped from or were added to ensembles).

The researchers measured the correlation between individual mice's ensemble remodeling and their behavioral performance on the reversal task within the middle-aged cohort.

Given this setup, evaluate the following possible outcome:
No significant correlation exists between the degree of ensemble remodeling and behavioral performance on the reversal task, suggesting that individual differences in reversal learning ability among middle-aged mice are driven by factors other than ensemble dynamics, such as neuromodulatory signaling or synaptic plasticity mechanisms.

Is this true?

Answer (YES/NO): NO